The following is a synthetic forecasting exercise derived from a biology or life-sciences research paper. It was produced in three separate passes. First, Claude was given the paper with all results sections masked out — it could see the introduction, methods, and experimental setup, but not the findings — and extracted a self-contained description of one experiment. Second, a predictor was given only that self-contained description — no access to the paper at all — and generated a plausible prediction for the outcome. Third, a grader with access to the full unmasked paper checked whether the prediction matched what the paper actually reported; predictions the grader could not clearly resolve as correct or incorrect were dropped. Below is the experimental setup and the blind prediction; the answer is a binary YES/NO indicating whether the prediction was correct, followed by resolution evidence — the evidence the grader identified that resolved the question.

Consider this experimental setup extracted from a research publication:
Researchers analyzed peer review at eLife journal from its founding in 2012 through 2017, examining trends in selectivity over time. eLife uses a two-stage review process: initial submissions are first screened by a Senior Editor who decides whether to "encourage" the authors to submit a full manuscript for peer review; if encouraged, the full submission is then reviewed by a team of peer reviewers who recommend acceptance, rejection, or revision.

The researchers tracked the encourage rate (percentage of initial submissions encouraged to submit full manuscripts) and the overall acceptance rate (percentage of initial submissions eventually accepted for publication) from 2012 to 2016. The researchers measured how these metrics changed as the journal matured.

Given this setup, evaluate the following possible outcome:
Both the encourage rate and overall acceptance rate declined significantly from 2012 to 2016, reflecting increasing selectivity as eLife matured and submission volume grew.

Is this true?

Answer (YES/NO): YES